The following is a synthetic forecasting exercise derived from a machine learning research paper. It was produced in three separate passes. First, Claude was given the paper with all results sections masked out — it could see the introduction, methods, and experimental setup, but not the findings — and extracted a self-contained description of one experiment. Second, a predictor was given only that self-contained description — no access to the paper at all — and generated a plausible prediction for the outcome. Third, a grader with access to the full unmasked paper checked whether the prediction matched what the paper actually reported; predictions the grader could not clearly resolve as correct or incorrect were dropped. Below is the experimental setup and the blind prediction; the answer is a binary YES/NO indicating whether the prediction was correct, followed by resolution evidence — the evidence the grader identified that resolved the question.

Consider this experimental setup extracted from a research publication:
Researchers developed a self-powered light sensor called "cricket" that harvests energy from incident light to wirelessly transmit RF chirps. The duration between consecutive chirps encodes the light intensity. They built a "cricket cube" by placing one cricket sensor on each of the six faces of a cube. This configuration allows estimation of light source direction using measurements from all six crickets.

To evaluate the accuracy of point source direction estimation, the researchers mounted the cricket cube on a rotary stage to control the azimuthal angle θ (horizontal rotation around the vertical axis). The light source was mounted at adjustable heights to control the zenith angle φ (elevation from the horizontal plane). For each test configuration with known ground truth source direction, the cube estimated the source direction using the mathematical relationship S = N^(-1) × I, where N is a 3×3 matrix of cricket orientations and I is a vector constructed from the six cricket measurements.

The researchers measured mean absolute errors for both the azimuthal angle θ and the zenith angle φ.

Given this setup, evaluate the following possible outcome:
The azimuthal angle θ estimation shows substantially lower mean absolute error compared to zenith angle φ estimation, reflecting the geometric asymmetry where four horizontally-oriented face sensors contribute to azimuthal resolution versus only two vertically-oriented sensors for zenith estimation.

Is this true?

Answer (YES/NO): NO